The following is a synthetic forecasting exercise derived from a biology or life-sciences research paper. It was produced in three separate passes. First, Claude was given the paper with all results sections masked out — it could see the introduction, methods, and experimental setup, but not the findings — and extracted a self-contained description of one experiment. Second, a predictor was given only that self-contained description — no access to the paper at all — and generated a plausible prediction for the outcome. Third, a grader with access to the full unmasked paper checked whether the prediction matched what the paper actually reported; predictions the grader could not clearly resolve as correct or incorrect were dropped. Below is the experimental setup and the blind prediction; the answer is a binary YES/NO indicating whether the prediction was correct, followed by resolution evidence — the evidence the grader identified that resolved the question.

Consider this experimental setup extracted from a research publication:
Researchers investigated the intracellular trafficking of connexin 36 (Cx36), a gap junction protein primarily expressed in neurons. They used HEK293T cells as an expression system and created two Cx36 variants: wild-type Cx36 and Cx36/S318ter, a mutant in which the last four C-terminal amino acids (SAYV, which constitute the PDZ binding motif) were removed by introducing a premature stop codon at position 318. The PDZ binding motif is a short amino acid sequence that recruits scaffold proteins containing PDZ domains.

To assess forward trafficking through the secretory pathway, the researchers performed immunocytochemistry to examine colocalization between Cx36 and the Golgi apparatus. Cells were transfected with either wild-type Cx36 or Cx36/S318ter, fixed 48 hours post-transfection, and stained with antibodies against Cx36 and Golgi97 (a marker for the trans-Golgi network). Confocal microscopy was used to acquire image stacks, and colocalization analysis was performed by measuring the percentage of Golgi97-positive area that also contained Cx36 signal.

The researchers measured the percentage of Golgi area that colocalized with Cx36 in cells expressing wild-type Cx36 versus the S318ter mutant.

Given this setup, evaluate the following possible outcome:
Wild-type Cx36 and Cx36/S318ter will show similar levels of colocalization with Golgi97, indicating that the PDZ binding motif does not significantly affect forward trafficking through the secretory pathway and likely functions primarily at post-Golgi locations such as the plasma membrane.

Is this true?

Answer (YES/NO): NO